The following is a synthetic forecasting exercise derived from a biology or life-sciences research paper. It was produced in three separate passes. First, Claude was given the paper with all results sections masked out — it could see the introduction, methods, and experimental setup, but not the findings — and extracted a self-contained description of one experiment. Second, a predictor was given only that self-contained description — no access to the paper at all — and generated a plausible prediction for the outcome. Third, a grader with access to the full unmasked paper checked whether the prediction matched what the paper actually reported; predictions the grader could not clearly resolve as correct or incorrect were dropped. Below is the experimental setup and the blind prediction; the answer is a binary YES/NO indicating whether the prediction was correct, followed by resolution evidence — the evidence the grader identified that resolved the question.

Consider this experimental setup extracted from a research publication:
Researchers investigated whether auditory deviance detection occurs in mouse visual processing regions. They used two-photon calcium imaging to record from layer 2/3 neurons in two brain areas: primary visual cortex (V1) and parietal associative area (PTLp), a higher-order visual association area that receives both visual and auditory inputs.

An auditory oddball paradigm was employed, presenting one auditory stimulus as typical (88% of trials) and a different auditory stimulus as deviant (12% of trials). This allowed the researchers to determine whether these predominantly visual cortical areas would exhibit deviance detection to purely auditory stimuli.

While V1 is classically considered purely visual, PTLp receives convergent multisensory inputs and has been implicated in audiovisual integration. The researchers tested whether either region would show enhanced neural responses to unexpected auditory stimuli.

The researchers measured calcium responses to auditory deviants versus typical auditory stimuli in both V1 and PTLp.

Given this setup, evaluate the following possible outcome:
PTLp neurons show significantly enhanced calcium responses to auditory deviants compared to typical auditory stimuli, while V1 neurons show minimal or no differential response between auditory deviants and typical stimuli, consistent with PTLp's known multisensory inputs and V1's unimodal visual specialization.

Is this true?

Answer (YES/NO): NO